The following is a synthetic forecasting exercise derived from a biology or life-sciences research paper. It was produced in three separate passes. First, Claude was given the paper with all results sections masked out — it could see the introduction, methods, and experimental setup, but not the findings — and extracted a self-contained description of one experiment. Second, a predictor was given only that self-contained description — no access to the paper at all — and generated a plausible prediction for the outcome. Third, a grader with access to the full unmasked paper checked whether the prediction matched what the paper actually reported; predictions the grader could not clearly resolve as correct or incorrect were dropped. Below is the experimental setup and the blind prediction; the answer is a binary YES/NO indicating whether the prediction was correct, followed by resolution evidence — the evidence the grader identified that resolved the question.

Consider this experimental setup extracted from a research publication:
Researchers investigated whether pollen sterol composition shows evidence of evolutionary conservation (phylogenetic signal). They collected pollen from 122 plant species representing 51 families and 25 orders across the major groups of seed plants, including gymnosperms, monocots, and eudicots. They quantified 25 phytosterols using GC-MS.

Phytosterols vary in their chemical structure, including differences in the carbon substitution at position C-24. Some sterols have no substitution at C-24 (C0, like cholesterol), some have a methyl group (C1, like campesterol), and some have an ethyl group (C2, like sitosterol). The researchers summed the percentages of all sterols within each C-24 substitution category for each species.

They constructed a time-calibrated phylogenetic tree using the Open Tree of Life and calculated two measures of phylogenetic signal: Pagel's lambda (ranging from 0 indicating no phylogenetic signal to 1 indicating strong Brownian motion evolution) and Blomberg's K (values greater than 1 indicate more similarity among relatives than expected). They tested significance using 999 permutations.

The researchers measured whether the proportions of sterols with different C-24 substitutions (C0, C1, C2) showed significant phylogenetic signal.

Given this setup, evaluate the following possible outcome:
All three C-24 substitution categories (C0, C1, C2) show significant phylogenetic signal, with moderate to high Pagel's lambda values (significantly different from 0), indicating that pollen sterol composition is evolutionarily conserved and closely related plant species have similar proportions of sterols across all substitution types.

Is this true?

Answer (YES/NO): YES